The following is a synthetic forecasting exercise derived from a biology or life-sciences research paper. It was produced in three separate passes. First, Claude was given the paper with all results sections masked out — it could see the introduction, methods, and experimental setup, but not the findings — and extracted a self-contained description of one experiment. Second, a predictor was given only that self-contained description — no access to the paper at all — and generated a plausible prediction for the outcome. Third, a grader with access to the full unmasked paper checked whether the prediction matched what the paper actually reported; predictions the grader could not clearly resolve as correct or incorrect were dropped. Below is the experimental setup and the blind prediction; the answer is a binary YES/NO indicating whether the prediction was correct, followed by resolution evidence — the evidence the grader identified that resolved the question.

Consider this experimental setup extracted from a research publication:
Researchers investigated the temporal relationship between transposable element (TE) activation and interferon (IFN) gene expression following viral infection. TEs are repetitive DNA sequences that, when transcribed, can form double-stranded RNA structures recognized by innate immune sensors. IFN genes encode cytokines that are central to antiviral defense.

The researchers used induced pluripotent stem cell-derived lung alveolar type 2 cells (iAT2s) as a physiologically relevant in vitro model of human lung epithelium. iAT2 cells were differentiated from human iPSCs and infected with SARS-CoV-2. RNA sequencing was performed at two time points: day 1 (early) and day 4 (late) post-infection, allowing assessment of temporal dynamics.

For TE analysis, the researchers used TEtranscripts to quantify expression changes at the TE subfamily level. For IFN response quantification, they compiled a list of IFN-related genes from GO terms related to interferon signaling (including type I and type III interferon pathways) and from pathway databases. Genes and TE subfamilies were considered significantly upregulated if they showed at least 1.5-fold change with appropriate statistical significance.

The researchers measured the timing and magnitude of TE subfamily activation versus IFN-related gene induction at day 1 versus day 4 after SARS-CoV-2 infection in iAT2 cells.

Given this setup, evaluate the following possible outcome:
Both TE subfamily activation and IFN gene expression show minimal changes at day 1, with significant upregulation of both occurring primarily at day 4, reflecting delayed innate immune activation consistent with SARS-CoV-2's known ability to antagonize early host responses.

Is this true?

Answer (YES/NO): NO